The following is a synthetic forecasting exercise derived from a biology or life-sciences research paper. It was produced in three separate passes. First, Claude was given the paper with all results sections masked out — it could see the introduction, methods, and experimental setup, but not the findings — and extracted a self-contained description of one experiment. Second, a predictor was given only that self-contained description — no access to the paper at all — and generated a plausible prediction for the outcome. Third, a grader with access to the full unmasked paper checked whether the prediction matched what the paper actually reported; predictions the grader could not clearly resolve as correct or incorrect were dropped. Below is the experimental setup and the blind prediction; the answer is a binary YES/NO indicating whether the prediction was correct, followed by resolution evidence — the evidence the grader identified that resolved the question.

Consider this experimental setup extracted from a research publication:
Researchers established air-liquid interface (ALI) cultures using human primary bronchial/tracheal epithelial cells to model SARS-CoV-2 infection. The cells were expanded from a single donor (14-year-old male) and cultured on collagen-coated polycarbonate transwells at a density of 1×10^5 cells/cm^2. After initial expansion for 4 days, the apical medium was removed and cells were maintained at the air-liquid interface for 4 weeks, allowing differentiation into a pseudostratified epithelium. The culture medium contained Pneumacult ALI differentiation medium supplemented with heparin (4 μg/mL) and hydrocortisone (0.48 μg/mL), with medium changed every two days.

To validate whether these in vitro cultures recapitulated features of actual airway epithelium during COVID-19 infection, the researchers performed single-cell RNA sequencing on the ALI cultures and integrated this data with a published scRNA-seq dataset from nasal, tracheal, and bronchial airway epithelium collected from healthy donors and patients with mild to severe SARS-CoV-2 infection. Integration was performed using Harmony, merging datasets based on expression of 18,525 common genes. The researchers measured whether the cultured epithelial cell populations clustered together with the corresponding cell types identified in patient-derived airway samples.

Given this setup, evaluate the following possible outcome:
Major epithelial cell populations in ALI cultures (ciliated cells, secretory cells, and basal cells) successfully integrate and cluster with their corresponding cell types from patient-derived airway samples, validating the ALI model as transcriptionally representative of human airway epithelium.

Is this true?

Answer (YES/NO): YES